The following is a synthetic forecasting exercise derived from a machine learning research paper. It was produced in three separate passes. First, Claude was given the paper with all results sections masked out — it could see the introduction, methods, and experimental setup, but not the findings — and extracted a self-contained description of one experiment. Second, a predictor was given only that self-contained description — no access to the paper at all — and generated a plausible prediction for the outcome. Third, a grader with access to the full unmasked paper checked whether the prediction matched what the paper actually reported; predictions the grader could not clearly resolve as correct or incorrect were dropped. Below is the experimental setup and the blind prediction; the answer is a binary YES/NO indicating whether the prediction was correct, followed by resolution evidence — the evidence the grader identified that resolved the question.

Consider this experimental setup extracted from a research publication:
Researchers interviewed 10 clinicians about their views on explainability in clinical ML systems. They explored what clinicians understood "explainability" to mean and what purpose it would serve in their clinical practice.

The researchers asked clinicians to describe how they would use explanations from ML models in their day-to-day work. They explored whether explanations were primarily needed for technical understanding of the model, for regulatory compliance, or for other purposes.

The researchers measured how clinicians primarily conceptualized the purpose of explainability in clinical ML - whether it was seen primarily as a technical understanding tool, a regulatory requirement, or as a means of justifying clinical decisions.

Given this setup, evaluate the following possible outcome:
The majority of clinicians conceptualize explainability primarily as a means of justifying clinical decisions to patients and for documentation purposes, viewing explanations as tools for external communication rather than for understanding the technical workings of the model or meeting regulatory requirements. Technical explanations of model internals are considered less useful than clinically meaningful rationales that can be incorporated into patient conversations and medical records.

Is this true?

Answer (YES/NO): NO